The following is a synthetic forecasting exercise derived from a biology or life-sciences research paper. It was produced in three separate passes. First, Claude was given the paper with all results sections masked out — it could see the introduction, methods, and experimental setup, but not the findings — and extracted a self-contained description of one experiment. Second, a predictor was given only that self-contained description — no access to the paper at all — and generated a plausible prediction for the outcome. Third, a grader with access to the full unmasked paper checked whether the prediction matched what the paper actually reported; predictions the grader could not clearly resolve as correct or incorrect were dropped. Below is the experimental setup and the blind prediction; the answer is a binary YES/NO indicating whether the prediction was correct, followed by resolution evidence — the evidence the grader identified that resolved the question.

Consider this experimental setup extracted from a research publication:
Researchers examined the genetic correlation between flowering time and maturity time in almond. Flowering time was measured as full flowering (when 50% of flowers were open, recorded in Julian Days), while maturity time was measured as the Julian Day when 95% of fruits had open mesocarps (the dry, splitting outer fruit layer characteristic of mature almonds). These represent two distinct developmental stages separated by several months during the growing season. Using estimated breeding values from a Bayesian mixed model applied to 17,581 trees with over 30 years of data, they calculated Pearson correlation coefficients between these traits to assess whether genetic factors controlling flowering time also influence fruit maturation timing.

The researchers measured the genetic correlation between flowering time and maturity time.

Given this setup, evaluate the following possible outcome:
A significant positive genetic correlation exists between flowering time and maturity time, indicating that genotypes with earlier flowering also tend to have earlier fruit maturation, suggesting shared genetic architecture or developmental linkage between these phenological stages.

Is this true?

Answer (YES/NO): NO